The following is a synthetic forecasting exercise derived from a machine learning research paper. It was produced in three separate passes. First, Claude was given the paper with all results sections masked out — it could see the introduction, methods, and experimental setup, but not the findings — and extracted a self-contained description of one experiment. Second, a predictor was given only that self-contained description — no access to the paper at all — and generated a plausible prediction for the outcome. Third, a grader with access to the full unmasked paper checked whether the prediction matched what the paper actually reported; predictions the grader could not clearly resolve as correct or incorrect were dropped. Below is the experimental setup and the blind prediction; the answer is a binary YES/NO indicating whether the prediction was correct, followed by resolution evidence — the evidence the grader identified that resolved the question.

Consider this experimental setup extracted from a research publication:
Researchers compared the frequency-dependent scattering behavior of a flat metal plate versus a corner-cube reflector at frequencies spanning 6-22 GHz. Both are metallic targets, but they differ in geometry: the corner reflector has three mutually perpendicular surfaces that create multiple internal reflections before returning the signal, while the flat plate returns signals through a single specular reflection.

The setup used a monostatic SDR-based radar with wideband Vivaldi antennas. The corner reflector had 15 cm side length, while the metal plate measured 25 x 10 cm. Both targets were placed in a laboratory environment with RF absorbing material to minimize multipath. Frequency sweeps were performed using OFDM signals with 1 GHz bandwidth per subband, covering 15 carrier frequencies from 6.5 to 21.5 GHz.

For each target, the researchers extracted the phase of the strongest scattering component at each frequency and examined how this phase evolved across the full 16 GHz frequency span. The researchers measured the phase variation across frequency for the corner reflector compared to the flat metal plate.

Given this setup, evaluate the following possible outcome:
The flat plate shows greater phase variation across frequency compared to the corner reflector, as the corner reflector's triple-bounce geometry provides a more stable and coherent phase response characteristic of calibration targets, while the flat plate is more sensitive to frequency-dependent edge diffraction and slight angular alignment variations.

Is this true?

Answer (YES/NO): YES